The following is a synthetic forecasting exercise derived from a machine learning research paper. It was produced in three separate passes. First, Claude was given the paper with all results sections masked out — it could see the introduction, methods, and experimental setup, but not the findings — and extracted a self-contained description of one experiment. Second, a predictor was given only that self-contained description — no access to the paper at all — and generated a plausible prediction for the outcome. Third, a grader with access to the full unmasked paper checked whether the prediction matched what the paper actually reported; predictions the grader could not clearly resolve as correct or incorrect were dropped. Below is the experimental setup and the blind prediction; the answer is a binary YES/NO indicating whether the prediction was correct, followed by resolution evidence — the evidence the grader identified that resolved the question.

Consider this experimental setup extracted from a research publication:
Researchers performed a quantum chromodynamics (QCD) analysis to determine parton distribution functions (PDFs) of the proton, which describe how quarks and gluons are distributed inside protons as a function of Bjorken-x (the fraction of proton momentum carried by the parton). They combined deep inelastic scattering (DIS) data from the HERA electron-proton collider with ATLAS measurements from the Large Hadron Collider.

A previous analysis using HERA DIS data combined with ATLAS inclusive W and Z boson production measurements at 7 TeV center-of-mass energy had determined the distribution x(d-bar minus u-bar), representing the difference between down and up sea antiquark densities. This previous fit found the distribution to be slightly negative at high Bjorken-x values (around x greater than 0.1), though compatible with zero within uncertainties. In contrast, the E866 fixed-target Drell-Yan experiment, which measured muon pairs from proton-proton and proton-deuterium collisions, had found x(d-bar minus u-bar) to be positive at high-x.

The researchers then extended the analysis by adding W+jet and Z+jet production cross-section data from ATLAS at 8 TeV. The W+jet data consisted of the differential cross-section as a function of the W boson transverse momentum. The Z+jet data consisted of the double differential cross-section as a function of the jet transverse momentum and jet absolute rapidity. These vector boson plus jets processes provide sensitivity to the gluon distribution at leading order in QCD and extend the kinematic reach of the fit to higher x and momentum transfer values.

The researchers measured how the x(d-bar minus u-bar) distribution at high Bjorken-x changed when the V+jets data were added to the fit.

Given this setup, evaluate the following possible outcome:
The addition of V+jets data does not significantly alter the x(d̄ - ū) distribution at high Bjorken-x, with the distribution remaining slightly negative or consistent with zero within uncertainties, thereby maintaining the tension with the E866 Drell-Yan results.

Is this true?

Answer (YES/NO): NO